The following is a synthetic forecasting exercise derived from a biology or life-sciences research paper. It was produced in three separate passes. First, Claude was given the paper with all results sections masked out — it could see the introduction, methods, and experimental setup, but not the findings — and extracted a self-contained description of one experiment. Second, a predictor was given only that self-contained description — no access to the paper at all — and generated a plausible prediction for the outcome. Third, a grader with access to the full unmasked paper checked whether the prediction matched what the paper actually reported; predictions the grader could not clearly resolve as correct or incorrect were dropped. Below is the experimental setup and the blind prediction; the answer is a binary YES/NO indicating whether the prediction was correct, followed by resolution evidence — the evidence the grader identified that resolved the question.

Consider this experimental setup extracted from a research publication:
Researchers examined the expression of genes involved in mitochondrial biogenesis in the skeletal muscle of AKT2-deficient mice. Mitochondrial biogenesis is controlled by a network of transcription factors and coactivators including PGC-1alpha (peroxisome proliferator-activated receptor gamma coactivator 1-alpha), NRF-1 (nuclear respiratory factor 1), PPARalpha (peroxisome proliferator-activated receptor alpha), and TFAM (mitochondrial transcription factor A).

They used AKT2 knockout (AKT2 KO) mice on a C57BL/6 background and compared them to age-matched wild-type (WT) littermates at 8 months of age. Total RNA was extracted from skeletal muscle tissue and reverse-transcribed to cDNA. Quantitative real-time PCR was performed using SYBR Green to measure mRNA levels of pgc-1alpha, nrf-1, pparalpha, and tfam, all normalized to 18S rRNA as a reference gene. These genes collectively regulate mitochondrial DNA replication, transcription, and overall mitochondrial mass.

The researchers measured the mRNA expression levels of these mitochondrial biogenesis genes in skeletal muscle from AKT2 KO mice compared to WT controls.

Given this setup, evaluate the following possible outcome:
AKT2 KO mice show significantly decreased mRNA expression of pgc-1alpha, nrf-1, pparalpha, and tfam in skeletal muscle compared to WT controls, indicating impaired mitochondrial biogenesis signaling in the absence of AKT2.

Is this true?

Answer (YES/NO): YES